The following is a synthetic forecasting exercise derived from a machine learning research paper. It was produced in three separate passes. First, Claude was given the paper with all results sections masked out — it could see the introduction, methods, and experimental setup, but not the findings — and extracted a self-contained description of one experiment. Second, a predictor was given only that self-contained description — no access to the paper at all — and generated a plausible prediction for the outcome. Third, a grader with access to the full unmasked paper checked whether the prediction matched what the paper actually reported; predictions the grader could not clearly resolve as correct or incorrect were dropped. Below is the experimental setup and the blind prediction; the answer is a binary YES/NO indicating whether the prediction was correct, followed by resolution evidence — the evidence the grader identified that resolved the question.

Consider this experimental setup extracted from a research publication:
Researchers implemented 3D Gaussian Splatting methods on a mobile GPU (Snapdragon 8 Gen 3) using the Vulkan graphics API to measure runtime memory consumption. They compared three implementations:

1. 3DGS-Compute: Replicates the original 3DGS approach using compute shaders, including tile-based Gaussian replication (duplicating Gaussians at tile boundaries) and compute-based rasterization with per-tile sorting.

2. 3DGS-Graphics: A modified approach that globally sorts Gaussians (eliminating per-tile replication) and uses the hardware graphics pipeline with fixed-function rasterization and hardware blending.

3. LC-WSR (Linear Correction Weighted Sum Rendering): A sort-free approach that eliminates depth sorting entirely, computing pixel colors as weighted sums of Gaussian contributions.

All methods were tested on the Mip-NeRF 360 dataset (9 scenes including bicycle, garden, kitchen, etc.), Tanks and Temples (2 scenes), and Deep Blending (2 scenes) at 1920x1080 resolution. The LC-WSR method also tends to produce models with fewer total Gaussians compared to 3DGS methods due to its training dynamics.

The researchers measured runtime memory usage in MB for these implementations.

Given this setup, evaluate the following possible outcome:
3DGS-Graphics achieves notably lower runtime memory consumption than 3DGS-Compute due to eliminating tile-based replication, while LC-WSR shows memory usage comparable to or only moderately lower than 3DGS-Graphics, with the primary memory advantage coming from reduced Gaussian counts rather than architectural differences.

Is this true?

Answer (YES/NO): NO